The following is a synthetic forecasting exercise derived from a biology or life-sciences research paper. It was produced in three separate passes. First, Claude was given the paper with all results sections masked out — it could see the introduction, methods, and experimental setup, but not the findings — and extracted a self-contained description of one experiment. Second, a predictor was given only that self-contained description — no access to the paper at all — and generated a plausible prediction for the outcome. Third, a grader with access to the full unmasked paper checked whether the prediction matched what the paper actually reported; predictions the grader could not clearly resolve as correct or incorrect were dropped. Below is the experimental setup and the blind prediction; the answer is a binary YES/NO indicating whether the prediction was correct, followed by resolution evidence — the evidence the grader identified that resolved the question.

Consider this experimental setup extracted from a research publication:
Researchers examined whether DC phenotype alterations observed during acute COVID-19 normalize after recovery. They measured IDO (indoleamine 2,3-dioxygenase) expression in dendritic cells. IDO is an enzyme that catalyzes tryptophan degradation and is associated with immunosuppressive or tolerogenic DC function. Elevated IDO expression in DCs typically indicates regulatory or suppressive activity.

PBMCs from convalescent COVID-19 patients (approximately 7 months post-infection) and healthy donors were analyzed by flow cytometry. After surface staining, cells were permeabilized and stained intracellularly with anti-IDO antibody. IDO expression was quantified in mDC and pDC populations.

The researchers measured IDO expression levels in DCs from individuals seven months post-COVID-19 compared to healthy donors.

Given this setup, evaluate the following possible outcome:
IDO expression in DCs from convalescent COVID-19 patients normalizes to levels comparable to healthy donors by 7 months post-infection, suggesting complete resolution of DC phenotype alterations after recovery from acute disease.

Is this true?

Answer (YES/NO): NO